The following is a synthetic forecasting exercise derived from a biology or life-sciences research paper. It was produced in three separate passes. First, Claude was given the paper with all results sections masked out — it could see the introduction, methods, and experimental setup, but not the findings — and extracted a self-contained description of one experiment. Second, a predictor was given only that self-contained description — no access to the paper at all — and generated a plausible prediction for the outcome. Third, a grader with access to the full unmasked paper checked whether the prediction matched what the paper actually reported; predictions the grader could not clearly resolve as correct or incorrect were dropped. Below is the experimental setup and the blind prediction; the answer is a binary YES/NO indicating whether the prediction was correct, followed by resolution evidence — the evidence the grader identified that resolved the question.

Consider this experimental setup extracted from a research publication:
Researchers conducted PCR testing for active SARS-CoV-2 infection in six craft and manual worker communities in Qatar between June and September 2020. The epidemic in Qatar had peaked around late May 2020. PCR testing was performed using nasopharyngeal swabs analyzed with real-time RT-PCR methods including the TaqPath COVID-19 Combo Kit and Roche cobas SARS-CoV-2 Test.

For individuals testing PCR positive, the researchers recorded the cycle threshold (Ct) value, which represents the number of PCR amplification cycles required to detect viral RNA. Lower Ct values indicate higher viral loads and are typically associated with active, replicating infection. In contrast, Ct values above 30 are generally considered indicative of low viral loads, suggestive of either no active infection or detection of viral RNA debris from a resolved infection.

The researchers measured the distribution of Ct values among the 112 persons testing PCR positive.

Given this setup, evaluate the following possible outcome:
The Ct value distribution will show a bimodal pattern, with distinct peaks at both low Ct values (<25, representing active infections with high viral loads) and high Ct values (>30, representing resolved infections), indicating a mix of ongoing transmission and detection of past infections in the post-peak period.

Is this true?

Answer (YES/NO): NO